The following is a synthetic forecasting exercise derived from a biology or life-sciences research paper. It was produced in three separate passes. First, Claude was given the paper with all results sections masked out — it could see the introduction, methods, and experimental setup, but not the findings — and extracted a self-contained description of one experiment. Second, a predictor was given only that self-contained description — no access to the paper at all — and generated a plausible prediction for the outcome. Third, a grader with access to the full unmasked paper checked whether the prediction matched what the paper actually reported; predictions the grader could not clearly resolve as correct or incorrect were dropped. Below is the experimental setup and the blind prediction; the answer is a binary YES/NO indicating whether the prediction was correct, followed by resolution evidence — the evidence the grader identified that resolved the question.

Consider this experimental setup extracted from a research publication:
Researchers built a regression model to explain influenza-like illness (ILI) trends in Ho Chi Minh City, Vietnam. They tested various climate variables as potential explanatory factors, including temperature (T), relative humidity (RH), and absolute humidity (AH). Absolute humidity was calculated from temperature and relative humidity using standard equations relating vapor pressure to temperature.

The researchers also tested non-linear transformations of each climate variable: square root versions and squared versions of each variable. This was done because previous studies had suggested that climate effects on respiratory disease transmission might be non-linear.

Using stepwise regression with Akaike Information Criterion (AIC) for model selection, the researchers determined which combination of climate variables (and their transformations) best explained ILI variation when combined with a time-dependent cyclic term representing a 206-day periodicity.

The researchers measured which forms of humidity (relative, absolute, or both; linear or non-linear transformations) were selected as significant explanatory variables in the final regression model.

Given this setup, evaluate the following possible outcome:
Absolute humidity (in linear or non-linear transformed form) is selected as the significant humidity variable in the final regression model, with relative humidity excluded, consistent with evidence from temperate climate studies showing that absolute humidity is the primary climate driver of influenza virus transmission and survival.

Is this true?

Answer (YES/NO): NO